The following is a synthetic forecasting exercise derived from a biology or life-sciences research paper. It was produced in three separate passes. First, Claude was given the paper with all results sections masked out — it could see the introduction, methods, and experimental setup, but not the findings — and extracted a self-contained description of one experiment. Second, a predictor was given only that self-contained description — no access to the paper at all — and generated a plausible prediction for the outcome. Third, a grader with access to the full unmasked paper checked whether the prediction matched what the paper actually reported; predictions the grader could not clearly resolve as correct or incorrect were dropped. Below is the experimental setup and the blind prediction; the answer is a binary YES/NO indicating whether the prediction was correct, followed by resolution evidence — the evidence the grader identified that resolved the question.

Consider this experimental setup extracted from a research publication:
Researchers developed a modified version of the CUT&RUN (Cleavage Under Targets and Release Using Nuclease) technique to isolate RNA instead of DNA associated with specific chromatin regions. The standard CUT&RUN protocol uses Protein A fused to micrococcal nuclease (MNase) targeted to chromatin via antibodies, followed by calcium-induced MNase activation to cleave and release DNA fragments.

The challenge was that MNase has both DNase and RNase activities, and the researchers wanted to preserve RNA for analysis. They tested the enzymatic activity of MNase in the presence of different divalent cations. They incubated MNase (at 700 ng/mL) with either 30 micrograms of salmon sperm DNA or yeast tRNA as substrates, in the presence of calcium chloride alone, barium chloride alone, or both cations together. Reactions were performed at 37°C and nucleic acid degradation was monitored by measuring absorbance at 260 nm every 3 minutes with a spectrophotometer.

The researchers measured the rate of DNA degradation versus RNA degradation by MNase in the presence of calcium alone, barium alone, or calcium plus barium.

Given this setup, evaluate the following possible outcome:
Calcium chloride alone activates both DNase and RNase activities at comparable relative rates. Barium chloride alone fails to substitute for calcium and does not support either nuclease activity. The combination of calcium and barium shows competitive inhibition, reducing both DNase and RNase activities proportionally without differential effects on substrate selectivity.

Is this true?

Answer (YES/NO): NO